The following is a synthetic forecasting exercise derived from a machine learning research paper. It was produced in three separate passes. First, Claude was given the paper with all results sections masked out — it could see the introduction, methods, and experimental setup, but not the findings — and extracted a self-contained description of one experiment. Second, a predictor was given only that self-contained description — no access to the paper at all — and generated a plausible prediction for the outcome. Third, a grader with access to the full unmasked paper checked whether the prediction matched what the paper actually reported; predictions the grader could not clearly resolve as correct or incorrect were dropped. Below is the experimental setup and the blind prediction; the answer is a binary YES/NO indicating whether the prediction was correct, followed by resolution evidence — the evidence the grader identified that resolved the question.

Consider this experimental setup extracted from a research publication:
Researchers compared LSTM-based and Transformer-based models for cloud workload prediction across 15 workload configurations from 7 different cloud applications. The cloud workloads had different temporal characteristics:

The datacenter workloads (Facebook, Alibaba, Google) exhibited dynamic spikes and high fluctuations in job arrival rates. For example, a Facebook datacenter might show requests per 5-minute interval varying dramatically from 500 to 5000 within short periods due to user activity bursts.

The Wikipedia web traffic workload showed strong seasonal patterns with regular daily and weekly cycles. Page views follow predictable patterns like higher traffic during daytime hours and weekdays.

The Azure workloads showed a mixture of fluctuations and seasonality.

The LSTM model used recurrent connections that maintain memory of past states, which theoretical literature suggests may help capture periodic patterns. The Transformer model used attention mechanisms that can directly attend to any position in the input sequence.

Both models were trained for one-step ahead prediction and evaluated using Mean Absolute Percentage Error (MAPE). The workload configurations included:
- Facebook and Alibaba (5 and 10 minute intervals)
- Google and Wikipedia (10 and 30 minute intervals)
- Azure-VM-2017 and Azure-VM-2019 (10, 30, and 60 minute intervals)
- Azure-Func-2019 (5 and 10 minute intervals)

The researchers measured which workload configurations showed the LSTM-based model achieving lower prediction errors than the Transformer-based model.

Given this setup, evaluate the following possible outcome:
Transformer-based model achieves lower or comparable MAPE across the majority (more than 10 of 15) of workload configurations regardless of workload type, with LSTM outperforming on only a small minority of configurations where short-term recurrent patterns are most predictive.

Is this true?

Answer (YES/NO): NO